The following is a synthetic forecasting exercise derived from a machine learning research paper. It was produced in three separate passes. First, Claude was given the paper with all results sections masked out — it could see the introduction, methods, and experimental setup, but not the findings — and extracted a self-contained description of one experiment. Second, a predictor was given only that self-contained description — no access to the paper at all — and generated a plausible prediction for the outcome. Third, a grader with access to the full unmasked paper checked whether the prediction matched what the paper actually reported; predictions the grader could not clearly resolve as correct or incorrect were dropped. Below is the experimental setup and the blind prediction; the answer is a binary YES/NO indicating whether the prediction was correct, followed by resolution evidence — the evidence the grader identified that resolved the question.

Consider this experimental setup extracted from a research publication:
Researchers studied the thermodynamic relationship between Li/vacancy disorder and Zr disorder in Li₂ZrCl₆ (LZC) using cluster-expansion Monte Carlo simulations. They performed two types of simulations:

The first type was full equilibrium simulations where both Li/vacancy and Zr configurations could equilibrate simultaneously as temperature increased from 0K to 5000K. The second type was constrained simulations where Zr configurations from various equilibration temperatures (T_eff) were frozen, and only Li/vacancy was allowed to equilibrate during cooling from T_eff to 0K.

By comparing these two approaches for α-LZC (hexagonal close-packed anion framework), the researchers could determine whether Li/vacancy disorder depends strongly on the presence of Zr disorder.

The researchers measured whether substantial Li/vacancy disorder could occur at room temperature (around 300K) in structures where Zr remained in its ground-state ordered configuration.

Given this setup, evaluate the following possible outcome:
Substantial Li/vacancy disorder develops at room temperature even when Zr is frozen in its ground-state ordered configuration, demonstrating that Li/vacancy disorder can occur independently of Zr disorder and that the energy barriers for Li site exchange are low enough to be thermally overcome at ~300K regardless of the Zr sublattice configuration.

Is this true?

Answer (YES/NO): NO